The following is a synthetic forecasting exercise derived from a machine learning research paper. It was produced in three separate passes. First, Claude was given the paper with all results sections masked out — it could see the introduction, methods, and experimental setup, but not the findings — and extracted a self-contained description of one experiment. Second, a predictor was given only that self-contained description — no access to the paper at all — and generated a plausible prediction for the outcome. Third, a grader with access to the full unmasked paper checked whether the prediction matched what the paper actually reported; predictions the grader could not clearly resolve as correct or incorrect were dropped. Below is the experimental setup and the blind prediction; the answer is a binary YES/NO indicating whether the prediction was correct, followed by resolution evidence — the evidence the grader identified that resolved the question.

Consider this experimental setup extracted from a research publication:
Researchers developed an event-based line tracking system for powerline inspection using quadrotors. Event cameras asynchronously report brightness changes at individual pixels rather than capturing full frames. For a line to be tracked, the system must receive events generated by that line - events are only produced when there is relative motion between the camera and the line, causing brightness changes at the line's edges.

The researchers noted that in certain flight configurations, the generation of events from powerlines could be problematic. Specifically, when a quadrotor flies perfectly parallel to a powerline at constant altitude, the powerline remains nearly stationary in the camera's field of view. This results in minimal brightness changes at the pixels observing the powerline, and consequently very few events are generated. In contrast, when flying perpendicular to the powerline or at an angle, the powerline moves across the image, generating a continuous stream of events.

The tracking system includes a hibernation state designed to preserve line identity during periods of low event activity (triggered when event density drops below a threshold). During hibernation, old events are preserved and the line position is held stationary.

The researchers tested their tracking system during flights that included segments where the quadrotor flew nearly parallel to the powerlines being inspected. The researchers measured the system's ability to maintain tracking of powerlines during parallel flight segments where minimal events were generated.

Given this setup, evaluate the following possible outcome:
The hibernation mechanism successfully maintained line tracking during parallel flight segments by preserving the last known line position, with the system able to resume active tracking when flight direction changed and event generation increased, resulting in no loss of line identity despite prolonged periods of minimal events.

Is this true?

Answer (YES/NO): NO